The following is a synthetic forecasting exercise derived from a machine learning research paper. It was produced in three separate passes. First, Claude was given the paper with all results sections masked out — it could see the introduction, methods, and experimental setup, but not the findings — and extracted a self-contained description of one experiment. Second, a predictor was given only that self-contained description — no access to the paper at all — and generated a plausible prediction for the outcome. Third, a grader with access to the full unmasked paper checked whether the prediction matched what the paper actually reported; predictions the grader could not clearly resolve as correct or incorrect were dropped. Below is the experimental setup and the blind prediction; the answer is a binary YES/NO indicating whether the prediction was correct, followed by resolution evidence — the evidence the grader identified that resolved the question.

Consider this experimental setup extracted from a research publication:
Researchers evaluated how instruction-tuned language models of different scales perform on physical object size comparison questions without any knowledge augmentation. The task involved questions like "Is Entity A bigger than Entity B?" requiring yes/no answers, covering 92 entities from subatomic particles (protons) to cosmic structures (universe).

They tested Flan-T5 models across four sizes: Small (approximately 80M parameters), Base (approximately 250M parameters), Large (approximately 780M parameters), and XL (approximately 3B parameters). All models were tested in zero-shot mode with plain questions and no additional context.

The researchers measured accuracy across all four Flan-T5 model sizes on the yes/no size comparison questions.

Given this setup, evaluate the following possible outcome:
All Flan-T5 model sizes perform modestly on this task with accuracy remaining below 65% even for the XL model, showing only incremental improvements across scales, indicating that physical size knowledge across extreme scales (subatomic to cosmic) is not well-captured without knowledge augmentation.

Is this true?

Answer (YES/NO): YES